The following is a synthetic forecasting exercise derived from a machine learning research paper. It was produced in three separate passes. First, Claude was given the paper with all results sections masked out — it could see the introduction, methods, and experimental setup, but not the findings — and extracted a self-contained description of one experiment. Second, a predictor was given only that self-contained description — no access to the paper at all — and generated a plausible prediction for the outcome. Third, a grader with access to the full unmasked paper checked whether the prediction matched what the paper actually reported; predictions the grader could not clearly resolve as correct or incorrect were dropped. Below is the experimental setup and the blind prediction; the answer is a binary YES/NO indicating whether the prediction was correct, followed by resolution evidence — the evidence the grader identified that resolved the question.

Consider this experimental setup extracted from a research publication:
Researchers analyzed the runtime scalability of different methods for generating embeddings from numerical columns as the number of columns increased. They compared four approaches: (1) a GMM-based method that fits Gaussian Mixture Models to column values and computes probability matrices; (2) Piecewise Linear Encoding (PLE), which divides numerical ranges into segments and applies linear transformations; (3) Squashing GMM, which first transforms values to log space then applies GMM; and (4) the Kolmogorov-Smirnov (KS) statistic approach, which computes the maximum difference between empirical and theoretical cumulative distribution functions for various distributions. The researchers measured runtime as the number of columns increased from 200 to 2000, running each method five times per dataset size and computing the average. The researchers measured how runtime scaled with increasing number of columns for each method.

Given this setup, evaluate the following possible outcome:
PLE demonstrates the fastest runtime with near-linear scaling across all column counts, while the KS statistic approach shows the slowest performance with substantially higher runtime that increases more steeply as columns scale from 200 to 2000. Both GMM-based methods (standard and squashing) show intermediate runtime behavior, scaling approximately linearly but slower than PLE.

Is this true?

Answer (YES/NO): NO